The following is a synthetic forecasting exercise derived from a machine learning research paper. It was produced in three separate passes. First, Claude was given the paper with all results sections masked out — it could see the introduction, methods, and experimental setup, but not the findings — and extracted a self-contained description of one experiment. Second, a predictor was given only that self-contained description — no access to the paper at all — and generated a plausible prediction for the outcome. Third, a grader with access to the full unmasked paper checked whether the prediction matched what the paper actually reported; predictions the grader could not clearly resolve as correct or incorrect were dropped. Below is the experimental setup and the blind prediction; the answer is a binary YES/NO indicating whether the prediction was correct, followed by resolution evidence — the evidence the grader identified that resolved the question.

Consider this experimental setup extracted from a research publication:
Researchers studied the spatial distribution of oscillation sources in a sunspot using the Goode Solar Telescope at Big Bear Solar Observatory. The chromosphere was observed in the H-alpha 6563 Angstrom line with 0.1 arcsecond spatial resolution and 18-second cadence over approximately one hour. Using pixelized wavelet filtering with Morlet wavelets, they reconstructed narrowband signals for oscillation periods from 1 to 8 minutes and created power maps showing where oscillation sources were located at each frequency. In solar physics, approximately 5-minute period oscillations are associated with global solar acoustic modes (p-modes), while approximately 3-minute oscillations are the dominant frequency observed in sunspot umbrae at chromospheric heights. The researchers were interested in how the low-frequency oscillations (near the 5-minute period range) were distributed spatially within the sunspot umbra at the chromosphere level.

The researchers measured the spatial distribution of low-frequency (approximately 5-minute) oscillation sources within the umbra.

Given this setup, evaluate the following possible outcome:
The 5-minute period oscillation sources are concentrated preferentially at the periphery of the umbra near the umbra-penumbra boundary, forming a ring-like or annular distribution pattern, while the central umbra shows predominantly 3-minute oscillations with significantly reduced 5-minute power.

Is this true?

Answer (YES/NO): NO